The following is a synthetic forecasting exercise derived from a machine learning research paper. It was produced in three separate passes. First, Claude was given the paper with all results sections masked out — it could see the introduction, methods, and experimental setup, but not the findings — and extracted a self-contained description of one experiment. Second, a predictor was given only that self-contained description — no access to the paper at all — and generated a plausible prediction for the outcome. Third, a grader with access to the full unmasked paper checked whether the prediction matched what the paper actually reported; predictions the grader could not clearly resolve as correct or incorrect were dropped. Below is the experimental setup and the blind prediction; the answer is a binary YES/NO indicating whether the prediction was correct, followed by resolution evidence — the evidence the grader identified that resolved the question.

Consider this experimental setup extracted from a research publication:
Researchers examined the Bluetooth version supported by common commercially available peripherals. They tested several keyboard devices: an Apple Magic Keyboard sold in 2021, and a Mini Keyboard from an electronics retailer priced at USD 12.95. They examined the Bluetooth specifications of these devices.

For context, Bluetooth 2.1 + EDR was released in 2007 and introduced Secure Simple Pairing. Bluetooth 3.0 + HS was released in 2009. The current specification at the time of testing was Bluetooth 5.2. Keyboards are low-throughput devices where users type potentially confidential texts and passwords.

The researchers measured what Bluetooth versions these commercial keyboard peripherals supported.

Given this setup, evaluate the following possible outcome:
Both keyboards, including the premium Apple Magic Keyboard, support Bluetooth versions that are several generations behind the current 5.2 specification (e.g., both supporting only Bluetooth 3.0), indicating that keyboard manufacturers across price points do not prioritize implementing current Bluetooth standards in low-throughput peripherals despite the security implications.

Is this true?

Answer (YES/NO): NO